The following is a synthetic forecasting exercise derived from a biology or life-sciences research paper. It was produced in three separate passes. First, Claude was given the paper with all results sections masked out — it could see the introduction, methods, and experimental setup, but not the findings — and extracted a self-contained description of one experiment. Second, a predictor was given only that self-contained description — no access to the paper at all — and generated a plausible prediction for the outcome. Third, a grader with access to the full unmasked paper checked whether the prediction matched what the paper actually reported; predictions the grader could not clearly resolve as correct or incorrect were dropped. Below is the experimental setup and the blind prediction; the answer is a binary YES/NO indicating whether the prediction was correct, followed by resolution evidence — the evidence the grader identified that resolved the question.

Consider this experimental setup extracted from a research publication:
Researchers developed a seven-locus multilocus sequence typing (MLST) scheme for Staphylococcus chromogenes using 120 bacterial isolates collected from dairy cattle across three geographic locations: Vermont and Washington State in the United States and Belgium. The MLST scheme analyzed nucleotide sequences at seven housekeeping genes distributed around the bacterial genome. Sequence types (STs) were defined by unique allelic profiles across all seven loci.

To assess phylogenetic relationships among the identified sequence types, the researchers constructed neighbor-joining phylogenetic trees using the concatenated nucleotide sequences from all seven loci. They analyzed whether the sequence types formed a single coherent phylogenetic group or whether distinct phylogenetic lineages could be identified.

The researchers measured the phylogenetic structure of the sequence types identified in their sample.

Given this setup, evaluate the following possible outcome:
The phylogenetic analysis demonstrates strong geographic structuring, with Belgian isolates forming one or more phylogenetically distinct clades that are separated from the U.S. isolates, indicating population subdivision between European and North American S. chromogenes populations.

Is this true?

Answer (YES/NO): NO